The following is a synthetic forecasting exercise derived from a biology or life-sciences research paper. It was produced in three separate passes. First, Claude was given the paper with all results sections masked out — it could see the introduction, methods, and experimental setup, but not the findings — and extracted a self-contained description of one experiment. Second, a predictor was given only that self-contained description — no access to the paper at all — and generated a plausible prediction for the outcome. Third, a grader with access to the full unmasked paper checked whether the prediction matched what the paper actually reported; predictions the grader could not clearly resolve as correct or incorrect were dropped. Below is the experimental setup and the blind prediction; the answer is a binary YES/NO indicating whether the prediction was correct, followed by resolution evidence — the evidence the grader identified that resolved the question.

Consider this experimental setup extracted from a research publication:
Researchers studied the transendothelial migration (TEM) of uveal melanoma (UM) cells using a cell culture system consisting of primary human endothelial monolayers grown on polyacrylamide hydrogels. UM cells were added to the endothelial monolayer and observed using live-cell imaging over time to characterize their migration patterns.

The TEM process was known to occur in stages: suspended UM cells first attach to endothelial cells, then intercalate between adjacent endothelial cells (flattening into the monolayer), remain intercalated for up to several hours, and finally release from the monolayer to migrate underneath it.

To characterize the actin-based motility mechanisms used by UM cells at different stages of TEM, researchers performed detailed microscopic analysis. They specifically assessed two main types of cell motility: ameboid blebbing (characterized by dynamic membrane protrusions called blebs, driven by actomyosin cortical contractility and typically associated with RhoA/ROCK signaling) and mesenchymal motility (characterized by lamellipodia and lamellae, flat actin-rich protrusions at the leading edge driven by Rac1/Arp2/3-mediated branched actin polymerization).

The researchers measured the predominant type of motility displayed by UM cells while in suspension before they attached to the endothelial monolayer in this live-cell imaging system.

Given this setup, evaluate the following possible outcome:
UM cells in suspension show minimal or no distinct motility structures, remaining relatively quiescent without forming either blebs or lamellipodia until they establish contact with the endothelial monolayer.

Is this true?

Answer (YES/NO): NO